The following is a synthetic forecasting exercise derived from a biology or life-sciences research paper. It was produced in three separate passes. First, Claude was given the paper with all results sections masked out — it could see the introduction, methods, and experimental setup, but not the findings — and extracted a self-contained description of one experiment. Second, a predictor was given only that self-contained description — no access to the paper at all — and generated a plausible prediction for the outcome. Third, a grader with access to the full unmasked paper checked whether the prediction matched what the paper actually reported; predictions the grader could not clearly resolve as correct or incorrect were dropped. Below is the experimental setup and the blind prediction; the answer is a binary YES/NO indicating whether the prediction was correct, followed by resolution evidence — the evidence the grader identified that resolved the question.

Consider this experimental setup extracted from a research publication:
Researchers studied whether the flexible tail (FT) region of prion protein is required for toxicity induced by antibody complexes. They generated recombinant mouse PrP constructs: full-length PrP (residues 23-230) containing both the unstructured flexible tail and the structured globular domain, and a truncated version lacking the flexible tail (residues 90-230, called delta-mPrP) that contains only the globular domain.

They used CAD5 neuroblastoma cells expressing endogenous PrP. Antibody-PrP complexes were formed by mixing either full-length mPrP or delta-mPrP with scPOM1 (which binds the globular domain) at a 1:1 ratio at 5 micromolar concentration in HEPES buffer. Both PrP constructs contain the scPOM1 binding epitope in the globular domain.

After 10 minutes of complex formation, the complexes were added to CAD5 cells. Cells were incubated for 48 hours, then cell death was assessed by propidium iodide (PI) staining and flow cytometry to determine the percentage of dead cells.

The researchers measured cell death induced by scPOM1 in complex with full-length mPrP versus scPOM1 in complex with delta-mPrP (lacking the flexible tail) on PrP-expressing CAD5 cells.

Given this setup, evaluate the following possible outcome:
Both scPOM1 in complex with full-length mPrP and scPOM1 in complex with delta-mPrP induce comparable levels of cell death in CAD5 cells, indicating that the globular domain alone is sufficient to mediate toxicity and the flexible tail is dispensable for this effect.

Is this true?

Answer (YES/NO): NO